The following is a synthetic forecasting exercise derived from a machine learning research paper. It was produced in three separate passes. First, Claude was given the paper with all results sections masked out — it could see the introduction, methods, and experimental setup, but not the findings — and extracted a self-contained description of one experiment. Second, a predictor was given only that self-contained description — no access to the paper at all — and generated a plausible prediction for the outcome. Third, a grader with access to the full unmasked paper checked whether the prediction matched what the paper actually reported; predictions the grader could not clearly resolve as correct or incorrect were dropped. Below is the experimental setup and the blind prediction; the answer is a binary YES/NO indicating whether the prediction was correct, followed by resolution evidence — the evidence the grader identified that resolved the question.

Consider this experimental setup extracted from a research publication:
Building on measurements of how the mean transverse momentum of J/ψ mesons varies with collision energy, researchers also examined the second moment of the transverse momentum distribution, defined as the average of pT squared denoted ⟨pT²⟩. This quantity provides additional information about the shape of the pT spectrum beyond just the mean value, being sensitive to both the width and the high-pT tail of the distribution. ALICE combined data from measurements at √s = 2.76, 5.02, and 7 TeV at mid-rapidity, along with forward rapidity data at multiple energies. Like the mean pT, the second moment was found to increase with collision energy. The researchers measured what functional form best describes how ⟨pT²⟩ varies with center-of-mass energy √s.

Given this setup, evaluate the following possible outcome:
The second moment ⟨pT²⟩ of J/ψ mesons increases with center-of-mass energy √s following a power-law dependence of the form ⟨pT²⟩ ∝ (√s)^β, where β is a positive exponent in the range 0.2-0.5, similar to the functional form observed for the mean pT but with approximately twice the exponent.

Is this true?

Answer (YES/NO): NO